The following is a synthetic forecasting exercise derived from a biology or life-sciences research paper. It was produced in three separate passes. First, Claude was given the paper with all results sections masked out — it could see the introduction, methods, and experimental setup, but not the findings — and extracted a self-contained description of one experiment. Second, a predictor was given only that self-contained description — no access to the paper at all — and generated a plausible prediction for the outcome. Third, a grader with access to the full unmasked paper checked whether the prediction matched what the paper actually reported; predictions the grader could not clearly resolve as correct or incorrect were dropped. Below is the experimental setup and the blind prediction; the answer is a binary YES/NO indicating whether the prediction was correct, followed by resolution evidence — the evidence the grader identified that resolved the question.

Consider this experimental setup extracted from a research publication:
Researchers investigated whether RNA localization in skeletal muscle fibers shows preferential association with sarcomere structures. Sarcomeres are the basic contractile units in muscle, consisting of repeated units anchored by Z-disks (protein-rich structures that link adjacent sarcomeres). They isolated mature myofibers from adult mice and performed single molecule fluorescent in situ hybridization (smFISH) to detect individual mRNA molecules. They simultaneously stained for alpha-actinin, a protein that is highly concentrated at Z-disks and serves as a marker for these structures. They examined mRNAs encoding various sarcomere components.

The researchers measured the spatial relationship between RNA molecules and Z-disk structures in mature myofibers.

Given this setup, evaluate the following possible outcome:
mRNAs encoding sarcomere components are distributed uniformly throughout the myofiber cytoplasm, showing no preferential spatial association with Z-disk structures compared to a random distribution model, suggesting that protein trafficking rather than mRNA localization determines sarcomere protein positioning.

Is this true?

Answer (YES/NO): NO